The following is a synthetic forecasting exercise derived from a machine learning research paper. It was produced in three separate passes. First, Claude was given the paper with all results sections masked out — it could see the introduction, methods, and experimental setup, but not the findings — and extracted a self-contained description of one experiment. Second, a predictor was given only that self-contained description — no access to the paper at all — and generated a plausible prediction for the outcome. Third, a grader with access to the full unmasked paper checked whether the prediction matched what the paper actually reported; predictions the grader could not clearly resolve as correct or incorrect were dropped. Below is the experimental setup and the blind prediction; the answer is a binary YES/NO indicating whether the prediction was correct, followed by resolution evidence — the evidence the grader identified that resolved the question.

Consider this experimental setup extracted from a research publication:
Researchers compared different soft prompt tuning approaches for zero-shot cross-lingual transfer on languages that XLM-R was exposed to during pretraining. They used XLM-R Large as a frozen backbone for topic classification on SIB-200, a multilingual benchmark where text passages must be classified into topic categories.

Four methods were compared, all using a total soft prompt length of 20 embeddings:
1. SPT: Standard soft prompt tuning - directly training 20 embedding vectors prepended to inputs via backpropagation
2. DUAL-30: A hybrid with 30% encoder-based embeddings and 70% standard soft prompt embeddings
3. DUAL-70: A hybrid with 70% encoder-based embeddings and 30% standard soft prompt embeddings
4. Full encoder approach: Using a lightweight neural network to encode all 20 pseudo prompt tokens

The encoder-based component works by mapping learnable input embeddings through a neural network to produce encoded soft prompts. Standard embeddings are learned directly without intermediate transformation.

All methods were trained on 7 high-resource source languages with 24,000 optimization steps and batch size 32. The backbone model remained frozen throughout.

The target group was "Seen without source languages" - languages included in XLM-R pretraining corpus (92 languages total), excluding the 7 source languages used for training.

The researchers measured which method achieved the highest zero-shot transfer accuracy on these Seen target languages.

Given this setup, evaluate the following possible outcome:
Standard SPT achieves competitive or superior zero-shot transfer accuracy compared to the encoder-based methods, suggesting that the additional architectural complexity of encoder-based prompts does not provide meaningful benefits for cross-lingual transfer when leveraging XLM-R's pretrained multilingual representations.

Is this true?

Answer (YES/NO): NO